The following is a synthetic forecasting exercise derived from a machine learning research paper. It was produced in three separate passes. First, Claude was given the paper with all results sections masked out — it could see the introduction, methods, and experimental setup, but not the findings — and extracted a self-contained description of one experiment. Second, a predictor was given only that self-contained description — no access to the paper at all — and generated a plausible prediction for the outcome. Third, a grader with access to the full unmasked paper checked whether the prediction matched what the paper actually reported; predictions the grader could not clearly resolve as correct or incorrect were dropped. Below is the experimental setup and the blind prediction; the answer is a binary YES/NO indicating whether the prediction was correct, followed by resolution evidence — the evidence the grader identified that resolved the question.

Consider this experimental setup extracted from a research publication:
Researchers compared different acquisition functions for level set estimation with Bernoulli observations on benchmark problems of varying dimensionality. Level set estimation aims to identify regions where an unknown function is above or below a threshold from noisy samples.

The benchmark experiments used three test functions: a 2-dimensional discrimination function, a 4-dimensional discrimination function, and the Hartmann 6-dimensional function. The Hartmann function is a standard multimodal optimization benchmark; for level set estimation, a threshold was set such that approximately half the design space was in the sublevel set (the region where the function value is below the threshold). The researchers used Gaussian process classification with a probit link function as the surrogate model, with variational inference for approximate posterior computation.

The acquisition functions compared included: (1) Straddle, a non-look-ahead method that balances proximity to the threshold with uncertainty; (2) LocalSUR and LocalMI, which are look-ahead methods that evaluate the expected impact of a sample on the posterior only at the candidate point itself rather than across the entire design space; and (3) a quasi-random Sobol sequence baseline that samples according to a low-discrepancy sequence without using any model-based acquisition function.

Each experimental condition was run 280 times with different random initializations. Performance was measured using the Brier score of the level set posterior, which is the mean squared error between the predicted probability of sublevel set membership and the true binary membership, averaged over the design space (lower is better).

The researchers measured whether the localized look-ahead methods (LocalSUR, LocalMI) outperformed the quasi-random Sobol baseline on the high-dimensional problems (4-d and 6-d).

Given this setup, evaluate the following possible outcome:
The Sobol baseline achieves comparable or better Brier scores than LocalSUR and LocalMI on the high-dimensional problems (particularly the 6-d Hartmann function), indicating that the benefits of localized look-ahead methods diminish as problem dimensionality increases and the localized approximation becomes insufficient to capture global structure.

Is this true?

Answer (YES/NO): YES